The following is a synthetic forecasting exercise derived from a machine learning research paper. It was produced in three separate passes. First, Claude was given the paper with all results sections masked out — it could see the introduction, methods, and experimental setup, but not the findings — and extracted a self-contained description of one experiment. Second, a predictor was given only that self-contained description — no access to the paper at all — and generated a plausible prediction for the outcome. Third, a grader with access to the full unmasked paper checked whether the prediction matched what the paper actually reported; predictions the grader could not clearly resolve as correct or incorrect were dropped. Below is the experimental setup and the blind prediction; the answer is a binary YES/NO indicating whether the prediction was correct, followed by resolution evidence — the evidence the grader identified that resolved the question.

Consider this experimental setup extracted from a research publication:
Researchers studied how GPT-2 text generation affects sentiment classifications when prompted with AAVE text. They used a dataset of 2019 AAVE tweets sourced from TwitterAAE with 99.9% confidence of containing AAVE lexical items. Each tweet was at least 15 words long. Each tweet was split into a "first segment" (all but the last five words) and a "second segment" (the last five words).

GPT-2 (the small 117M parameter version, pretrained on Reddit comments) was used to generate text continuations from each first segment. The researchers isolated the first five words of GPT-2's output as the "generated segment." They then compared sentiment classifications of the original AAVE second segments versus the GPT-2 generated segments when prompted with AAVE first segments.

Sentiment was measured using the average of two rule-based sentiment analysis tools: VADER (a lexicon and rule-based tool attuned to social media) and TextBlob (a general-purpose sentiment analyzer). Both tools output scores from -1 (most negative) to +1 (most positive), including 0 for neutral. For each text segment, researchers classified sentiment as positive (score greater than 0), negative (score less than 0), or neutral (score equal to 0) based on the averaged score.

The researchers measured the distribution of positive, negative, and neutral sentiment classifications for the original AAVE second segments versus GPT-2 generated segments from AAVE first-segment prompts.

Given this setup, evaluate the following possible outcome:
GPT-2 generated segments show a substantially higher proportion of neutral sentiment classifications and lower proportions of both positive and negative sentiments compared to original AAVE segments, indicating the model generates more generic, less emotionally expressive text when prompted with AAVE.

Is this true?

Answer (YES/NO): NO